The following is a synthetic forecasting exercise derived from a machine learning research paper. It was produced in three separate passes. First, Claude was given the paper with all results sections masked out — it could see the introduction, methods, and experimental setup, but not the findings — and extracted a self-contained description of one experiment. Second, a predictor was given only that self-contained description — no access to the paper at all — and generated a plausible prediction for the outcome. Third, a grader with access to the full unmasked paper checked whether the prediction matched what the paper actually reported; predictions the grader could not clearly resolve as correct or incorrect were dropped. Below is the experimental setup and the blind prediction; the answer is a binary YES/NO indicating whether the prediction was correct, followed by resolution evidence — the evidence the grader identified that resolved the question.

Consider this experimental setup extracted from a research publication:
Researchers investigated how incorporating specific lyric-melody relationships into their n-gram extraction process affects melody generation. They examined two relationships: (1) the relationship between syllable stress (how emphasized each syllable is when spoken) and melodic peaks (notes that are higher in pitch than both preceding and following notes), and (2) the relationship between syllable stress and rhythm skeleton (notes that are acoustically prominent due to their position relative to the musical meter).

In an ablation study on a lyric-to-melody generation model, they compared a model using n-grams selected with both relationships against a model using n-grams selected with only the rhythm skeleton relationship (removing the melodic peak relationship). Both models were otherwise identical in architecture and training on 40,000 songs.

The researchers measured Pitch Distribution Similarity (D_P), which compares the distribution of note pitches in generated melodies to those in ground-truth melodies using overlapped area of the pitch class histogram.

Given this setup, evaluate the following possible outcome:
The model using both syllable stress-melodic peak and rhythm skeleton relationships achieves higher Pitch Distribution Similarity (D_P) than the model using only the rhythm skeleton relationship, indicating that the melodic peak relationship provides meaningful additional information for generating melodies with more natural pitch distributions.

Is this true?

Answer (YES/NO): YES